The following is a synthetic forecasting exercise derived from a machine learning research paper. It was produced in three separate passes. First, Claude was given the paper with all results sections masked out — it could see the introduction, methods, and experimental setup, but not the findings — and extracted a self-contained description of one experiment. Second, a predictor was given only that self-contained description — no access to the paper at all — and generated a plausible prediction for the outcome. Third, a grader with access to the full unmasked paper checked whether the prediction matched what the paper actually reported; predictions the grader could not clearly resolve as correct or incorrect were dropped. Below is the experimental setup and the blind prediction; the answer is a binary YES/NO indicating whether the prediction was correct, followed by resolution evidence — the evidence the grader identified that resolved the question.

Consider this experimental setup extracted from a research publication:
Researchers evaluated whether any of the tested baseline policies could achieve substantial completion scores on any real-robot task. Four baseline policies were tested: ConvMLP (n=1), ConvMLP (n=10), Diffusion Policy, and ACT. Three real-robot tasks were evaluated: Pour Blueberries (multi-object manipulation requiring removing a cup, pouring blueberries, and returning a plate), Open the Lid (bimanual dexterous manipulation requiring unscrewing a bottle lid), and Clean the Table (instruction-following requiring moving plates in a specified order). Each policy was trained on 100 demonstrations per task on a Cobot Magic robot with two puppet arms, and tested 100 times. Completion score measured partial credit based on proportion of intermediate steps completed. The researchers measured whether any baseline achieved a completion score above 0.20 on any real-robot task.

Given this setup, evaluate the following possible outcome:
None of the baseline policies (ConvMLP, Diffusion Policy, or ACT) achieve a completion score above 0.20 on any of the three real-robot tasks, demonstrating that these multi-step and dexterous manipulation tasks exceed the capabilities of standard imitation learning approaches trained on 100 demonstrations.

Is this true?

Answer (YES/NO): NO